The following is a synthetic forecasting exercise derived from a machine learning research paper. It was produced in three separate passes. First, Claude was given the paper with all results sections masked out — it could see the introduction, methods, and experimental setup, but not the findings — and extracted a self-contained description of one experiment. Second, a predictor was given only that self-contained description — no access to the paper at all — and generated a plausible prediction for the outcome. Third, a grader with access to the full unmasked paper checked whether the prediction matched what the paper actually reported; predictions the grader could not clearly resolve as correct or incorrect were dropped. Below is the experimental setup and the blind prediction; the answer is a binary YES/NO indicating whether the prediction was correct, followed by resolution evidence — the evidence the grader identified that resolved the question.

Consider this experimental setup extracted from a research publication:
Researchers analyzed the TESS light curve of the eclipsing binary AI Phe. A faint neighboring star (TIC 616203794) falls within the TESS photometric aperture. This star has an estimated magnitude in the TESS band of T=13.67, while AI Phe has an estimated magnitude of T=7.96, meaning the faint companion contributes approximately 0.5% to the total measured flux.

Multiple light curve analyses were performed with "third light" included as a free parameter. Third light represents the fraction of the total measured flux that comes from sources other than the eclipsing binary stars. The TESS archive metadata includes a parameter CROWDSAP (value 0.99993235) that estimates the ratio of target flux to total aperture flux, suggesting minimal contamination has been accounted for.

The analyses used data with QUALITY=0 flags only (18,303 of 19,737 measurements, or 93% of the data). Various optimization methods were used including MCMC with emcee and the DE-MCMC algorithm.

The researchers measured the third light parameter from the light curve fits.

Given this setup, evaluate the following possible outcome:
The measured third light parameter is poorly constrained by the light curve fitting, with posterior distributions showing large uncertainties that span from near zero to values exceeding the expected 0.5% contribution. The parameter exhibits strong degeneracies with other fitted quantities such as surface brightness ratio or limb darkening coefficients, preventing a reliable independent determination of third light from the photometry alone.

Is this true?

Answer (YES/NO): NO